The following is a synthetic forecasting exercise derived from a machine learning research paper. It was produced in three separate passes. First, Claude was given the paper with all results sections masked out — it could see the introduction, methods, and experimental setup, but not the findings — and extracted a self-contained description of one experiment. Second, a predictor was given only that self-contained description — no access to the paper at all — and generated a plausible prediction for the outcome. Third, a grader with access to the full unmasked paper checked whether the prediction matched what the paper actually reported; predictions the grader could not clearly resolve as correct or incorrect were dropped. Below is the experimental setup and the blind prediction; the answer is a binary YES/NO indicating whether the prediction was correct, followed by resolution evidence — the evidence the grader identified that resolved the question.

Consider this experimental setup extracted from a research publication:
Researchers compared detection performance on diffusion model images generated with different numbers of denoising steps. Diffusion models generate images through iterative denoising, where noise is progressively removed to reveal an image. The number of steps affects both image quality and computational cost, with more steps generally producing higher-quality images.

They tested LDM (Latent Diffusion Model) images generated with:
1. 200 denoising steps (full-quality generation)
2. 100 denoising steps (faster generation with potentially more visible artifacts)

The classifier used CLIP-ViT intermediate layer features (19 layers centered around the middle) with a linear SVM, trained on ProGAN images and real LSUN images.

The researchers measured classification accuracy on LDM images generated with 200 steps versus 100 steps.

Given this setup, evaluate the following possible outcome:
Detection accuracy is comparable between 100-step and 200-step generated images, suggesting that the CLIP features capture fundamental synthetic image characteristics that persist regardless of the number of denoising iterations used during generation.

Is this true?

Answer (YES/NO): YES